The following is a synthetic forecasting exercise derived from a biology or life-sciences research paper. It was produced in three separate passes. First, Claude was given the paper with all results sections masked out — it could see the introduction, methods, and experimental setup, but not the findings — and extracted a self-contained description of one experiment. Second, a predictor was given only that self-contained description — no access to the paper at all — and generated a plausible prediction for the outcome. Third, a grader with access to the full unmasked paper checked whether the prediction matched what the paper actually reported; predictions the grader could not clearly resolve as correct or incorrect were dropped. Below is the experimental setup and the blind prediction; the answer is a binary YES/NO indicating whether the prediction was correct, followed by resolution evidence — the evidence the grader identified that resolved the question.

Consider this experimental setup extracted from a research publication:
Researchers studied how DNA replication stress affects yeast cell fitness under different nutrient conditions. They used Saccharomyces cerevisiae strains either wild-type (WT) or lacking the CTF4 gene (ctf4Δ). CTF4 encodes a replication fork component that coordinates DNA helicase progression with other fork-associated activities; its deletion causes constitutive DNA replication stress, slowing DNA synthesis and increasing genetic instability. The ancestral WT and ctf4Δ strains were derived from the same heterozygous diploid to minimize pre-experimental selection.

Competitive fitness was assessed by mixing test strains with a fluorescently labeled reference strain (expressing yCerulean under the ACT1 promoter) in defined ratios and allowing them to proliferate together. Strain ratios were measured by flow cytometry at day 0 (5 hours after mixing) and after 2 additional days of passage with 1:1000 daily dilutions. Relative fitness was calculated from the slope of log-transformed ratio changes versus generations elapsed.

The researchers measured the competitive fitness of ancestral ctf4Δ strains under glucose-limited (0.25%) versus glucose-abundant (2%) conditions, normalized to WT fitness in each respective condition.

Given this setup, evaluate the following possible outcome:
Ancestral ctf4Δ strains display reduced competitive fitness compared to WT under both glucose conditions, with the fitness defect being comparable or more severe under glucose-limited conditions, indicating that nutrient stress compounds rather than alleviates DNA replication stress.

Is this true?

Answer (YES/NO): NO